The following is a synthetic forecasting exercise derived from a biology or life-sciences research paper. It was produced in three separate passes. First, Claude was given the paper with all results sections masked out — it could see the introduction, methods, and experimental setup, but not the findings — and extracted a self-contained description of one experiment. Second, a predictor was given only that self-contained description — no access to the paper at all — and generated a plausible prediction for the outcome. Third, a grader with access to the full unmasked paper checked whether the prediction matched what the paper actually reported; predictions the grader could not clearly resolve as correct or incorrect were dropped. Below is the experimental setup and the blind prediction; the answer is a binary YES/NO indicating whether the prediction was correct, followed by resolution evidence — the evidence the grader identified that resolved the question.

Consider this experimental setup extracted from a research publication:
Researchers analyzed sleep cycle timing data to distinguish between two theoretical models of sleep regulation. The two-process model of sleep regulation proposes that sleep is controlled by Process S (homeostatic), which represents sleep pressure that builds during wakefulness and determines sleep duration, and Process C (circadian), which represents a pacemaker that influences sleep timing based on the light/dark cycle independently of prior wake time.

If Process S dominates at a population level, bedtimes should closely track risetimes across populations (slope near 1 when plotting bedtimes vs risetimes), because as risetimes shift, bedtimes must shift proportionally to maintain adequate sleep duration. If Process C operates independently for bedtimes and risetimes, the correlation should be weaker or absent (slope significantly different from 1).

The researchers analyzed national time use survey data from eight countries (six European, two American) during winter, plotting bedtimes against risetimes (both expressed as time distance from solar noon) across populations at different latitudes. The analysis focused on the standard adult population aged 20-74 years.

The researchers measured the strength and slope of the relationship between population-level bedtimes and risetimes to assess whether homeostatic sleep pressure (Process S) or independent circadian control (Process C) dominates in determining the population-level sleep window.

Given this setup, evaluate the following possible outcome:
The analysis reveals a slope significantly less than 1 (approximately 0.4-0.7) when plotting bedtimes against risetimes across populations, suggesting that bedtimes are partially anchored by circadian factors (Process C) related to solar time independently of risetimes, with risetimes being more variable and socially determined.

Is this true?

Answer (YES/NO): NO